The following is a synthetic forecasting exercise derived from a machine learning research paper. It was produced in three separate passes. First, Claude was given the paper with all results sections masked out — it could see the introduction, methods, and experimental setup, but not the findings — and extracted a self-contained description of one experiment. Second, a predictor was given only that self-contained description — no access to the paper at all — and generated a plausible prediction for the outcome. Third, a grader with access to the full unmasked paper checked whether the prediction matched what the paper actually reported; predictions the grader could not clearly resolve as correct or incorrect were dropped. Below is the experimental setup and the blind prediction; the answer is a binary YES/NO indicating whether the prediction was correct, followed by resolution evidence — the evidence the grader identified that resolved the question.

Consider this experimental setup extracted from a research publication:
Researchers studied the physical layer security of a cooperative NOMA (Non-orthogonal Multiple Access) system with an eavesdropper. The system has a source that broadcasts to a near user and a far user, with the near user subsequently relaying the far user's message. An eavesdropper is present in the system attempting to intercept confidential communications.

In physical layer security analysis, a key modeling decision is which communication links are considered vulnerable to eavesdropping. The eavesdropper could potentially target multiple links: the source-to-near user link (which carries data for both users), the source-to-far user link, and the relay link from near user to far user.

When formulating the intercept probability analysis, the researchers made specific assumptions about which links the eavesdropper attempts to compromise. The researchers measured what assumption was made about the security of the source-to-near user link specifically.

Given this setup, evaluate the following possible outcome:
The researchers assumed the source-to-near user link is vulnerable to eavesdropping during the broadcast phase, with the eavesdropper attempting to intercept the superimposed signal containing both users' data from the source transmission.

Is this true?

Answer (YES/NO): NO